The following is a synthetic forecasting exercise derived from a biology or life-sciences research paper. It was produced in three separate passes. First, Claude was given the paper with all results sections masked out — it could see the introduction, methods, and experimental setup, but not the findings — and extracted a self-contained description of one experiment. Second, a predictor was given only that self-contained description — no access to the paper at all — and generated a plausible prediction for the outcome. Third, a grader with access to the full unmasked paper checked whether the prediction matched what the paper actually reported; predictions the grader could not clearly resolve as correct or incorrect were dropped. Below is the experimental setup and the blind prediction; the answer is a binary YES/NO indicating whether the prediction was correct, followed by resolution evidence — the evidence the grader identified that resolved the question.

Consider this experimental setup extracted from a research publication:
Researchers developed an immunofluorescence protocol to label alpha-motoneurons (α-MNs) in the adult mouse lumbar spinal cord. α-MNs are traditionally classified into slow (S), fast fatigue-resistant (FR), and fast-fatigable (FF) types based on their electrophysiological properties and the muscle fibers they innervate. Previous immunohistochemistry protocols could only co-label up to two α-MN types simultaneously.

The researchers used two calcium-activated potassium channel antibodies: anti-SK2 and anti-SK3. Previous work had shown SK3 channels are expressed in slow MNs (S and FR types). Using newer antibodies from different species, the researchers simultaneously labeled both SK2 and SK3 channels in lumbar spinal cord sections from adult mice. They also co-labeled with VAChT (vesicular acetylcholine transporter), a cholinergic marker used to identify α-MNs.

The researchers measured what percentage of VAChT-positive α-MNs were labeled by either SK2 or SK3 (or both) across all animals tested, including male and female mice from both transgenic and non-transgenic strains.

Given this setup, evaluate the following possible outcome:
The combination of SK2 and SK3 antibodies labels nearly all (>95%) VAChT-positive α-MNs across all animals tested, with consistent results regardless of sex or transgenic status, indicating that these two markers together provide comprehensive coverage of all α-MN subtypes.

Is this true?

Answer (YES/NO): YES